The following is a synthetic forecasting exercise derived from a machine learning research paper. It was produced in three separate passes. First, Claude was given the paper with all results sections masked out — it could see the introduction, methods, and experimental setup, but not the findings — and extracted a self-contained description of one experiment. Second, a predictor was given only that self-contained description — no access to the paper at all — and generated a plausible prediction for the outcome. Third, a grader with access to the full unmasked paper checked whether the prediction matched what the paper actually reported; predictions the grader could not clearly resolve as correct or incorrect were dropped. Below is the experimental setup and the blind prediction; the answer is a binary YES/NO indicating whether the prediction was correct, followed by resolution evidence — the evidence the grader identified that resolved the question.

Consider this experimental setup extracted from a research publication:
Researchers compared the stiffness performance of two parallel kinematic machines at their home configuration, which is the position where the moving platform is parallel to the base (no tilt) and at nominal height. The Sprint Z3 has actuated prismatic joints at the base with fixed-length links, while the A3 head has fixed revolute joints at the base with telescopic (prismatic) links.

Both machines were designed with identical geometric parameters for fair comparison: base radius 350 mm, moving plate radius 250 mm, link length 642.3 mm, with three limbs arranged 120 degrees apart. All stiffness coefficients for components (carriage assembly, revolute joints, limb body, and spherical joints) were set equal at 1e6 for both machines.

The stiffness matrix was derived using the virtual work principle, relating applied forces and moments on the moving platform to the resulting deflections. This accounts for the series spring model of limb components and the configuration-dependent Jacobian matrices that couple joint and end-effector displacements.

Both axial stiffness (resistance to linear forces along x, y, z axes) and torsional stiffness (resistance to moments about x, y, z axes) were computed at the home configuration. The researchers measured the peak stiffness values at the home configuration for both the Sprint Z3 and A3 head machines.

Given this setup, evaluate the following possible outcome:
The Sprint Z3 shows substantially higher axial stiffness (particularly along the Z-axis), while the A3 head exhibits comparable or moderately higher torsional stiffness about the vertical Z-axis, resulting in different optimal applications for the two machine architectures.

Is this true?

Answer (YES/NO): NO